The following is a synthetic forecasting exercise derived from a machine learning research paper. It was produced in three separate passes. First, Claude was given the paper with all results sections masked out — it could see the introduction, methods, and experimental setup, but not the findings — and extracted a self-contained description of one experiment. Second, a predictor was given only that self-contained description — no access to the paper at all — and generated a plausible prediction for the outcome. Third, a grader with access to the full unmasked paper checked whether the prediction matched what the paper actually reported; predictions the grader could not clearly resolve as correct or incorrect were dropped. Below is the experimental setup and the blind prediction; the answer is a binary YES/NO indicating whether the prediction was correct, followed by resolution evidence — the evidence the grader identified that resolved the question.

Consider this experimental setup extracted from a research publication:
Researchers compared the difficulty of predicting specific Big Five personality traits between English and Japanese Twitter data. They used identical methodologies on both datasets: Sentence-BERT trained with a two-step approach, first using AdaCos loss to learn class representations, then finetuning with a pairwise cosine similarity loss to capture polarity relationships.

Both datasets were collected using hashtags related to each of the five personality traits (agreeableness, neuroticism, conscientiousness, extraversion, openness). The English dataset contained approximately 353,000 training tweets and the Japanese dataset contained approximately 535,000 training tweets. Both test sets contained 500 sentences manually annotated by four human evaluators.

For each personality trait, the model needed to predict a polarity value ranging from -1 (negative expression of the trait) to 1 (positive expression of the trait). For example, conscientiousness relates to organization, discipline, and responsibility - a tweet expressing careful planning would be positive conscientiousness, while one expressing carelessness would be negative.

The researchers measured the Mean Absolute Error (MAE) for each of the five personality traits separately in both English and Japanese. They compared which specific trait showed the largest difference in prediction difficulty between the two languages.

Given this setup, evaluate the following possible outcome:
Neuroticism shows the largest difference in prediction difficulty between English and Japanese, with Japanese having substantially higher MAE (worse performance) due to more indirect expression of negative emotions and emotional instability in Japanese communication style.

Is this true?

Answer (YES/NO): NO